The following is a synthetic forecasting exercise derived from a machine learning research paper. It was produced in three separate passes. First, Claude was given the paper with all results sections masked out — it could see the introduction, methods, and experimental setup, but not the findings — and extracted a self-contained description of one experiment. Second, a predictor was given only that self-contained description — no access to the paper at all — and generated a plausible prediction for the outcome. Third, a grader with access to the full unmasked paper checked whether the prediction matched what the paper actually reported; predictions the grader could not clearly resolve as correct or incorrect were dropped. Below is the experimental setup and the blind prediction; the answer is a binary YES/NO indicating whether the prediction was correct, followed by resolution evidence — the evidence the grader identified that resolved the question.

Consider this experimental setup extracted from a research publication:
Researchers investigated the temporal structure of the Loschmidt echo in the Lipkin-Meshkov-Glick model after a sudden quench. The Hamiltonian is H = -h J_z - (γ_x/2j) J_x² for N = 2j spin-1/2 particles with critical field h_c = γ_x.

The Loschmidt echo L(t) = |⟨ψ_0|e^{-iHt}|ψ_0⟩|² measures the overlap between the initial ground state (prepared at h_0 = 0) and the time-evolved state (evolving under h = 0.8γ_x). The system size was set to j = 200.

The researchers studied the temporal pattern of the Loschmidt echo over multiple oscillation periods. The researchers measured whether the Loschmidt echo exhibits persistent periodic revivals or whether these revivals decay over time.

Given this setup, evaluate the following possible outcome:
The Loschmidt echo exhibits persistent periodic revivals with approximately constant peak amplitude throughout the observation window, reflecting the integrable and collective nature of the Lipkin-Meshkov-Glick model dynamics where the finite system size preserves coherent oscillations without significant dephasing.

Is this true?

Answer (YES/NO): NO